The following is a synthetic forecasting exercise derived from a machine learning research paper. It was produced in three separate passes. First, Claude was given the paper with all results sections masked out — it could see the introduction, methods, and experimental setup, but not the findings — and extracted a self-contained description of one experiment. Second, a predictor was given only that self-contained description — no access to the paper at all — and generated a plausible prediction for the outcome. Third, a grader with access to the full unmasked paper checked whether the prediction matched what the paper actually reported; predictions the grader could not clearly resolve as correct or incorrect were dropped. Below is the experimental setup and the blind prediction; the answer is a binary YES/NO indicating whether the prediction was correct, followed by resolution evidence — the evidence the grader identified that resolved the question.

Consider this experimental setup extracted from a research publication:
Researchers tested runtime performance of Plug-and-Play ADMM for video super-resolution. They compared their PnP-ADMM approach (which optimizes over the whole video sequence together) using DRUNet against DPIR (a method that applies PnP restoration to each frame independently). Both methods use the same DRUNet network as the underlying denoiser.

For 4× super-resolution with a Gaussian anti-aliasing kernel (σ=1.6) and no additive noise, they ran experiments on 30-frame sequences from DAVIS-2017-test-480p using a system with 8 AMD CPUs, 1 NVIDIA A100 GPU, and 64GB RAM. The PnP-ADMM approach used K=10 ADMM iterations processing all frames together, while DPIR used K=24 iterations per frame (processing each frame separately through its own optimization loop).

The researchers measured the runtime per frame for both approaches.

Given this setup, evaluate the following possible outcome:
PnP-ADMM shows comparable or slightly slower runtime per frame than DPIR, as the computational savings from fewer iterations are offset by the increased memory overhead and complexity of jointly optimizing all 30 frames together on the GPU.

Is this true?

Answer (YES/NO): NO